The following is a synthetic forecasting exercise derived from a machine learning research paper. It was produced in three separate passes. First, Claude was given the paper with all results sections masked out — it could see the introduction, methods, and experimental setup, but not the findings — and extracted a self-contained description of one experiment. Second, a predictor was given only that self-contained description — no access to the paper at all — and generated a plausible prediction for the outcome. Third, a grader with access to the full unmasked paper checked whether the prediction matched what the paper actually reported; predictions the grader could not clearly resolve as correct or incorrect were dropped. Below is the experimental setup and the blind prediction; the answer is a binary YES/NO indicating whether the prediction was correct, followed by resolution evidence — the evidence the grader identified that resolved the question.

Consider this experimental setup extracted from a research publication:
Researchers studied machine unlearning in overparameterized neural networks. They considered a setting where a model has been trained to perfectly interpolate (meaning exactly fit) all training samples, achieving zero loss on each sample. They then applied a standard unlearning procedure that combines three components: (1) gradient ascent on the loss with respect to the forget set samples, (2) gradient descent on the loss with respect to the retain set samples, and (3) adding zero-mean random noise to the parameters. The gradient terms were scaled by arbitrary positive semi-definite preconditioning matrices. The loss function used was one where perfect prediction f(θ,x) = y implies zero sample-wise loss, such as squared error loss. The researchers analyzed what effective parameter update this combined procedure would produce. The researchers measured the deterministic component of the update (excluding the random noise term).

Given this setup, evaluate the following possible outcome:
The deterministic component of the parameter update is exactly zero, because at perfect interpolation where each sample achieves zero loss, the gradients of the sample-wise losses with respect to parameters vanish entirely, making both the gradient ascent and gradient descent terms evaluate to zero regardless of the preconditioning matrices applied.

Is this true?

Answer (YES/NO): YES